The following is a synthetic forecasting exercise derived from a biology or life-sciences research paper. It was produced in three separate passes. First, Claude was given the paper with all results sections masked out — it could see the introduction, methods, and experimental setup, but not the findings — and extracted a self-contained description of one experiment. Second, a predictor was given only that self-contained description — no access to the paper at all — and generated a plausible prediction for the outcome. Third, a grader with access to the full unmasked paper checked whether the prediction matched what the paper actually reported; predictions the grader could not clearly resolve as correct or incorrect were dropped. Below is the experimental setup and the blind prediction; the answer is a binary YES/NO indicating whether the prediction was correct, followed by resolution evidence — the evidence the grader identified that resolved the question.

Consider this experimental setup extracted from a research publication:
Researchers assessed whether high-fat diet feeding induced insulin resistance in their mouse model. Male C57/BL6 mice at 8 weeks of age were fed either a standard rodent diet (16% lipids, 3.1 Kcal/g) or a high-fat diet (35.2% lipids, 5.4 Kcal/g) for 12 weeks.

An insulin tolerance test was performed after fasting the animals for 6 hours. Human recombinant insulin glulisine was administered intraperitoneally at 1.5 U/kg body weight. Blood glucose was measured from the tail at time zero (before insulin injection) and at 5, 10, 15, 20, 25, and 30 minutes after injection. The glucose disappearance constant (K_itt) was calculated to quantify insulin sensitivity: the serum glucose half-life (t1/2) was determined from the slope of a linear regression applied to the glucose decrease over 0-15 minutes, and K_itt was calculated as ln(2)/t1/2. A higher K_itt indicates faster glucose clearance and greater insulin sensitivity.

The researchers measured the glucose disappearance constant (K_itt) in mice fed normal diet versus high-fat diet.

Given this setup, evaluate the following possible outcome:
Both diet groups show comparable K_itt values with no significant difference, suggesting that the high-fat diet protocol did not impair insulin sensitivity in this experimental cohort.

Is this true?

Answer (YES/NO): NO